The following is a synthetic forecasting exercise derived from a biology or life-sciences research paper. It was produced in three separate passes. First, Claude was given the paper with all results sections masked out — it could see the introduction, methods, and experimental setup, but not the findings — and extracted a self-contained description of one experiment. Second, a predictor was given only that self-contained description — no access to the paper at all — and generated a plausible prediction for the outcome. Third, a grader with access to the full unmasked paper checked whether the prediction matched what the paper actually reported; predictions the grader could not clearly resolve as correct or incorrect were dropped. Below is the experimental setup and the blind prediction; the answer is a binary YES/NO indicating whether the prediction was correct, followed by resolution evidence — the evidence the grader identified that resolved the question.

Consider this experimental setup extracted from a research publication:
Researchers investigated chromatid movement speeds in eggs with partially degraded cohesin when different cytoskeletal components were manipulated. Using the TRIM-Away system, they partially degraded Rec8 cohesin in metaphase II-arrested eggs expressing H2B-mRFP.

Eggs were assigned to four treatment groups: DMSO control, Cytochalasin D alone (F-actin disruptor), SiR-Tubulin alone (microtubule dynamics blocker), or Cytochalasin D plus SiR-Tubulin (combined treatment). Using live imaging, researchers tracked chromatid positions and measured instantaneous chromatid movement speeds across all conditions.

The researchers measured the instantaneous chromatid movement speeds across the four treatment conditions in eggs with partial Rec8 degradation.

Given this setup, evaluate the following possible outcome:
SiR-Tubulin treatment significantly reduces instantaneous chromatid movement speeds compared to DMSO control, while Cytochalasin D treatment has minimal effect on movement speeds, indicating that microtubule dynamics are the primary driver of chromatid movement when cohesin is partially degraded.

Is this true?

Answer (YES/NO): NO